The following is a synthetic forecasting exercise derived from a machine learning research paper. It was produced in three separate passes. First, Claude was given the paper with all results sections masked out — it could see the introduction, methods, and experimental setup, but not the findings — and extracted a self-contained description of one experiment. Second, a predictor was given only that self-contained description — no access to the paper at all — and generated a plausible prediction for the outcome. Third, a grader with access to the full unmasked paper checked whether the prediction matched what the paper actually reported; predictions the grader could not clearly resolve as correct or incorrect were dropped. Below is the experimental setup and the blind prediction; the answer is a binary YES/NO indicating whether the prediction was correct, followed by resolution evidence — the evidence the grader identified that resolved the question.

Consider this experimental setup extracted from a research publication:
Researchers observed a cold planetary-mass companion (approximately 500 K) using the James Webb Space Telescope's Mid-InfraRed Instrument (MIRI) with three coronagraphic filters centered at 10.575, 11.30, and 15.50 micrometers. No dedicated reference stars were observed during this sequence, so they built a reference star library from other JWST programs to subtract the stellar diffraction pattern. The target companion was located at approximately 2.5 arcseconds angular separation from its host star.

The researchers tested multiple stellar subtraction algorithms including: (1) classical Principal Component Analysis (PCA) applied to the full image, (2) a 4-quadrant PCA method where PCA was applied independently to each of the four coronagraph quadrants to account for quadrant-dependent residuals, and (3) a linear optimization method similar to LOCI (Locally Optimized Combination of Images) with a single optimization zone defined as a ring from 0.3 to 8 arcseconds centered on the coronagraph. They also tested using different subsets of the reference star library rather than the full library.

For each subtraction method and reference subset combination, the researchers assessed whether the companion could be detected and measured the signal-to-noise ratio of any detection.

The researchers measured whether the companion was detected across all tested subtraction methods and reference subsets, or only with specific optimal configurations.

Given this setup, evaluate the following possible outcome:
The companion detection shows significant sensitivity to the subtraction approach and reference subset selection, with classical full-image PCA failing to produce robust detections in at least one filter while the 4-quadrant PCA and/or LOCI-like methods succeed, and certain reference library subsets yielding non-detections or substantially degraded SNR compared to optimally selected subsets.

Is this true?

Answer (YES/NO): NO